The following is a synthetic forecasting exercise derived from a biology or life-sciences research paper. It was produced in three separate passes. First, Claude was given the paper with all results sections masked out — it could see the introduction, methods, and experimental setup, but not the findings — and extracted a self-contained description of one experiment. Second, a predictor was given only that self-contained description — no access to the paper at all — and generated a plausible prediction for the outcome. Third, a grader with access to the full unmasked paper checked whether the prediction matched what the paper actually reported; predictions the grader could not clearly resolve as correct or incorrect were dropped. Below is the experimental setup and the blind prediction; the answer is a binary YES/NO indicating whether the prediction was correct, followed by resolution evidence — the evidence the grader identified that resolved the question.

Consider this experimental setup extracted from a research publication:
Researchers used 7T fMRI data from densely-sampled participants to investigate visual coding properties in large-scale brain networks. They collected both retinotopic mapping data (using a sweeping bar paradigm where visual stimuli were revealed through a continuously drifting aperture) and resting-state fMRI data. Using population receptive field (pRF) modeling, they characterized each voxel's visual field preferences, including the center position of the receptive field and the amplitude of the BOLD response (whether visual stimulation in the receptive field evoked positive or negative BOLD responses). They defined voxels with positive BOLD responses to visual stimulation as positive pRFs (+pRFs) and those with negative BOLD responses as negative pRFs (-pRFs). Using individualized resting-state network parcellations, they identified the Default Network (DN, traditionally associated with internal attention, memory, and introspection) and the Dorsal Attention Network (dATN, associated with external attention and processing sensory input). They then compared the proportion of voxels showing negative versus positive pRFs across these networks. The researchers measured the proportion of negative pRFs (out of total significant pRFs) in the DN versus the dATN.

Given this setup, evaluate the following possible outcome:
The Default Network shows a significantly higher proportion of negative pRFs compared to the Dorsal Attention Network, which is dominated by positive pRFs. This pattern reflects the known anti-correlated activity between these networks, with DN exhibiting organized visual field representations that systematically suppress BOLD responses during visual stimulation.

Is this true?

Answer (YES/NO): YES